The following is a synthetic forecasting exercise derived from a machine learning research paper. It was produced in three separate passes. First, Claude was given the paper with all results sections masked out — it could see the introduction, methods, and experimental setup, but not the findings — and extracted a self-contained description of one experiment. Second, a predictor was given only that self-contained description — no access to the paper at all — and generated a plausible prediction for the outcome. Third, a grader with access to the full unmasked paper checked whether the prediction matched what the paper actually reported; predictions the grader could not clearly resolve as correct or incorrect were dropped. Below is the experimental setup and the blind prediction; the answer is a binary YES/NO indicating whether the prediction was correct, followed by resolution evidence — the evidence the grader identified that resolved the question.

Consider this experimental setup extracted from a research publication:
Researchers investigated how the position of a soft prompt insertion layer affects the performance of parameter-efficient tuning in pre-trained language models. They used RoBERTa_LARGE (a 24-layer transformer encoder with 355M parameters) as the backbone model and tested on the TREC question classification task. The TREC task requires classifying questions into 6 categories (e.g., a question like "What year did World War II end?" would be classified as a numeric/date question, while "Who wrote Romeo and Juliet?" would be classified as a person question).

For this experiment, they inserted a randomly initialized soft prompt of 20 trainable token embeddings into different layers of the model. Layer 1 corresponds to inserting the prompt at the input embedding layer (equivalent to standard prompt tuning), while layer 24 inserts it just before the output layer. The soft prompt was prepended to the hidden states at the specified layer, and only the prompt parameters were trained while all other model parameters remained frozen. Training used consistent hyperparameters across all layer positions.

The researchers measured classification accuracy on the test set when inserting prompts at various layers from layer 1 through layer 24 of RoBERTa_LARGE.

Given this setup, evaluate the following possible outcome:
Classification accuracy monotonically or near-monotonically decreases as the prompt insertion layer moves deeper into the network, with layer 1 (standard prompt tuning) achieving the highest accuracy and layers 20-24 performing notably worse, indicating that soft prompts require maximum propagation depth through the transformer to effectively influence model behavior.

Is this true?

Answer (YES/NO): NO